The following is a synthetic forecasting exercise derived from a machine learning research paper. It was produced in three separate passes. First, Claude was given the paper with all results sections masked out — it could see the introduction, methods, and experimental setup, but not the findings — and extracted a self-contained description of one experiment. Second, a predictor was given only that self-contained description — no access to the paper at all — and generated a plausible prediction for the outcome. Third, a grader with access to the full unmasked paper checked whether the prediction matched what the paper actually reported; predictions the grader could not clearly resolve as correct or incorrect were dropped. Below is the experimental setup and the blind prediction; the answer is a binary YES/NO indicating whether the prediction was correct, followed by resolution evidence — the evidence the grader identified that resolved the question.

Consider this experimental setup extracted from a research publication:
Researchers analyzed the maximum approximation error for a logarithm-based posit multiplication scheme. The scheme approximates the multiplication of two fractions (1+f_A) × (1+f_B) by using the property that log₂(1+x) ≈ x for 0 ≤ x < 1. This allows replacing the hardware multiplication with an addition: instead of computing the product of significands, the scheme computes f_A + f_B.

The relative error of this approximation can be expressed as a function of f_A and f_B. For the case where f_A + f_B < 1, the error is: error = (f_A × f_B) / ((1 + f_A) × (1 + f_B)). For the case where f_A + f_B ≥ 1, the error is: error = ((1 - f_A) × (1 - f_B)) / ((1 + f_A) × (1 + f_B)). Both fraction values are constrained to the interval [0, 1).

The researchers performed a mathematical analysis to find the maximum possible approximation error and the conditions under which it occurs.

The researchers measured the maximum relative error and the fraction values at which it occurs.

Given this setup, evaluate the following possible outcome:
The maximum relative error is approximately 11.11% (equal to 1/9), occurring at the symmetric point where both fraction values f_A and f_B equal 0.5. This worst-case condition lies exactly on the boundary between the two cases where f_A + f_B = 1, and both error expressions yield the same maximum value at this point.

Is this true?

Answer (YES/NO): YES